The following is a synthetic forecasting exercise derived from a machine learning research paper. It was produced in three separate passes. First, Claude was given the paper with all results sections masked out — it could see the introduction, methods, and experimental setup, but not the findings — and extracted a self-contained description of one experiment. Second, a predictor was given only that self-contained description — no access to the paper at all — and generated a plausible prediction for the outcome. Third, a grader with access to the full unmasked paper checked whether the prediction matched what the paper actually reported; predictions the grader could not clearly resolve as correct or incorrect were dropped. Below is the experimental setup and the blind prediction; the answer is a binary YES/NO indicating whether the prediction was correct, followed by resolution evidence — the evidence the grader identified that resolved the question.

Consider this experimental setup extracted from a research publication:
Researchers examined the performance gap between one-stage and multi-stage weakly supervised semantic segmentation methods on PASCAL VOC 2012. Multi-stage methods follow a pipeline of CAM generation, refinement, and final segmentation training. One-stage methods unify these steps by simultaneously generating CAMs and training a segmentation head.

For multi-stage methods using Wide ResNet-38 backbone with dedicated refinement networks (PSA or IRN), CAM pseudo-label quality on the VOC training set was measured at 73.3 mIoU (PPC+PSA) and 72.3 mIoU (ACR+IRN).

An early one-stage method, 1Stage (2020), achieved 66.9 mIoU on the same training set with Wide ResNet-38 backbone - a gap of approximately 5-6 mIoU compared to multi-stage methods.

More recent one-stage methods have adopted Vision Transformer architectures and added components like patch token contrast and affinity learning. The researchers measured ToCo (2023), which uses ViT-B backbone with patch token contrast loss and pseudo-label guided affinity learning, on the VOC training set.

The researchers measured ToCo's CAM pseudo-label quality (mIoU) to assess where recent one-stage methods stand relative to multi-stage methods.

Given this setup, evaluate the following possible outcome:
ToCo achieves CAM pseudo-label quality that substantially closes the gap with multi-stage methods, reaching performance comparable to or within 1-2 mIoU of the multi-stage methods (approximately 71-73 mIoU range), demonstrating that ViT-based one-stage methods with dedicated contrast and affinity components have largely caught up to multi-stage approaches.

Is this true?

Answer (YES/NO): YES